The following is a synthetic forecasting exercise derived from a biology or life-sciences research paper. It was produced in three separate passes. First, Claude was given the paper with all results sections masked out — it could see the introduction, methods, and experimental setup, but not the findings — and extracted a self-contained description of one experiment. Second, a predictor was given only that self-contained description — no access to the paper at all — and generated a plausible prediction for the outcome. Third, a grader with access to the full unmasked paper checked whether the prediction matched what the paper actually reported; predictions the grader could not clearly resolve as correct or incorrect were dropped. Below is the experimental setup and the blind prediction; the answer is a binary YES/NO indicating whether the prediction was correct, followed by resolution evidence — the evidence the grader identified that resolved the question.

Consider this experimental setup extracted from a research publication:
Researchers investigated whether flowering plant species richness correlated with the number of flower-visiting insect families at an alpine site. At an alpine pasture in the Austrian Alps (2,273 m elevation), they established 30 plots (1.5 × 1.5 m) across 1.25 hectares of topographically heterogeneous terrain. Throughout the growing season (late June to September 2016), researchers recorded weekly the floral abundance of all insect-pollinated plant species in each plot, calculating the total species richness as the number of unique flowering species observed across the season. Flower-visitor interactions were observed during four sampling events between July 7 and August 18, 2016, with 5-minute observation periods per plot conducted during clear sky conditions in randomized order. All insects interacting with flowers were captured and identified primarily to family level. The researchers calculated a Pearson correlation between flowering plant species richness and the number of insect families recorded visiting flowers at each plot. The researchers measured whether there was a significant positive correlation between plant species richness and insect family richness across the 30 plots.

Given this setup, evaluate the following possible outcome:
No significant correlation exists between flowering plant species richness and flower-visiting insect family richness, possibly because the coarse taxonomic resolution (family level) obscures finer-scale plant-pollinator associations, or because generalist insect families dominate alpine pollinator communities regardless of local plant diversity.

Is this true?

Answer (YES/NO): NO